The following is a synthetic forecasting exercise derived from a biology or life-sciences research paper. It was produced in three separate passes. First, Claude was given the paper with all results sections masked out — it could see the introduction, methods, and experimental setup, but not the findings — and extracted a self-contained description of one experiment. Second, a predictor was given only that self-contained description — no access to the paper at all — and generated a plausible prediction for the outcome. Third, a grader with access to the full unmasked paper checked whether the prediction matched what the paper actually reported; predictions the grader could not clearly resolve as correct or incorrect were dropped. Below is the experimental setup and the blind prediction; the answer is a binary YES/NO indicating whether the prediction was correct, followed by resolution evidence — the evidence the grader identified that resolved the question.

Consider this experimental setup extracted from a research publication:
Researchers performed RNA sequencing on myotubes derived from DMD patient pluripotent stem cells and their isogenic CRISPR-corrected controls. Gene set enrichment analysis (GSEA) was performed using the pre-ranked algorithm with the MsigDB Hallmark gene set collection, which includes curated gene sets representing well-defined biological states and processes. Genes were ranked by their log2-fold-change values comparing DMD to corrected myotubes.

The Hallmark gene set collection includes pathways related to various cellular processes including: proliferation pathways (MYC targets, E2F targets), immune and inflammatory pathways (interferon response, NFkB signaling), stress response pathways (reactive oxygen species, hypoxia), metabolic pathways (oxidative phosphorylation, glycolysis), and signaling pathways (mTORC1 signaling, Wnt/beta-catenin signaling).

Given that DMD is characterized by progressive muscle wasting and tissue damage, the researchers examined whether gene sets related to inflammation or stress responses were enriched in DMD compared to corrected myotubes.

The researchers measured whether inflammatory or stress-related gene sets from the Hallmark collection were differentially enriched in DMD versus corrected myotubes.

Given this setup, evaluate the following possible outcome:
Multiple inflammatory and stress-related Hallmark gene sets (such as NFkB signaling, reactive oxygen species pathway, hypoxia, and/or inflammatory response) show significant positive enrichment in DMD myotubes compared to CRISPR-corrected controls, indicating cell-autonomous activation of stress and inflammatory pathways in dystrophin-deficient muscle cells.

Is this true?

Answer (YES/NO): YES